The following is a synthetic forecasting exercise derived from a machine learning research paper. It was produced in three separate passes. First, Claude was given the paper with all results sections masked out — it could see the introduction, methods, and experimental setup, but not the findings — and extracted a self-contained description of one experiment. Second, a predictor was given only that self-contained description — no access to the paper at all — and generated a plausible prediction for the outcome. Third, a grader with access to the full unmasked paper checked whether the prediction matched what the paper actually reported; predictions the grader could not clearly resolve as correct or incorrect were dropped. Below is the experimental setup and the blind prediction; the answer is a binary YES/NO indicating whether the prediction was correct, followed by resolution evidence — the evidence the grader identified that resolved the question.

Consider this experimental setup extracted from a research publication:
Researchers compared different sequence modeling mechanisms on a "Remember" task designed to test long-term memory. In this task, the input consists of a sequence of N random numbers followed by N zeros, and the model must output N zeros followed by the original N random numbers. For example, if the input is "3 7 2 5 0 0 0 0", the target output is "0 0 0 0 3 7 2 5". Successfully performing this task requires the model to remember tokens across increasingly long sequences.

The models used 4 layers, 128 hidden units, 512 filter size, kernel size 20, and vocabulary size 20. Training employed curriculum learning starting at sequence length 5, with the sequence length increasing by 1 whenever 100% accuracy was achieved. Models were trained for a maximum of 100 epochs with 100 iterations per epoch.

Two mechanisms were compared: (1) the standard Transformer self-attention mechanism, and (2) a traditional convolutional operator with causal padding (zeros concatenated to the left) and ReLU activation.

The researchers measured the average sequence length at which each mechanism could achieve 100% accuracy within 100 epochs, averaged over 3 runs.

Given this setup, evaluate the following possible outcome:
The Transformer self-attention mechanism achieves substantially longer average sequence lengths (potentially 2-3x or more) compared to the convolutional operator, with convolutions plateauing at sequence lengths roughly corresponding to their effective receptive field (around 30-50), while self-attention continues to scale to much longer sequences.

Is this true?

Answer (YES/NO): NO